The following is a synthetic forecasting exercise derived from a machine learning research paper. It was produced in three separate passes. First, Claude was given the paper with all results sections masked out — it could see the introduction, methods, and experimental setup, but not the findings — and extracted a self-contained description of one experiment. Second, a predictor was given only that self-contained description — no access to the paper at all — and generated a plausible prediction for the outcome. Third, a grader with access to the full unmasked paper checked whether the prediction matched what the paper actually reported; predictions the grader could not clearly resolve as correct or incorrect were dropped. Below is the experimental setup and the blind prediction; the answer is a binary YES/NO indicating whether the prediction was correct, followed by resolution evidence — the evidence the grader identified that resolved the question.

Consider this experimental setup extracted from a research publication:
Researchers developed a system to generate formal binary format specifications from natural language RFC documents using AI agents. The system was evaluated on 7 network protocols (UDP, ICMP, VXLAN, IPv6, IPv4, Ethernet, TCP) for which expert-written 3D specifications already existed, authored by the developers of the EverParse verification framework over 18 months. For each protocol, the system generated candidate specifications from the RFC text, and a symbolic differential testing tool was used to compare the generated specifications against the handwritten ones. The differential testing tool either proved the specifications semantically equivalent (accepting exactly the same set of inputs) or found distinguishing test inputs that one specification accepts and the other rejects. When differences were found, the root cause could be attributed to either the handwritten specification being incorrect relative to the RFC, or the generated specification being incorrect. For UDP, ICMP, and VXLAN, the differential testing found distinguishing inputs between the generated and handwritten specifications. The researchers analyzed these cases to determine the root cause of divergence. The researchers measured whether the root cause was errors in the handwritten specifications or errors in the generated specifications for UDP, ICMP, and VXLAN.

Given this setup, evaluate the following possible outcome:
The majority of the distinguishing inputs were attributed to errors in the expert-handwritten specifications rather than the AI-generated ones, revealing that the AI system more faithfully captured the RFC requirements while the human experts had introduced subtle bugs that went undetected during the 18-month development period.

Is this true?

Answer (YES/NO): YES